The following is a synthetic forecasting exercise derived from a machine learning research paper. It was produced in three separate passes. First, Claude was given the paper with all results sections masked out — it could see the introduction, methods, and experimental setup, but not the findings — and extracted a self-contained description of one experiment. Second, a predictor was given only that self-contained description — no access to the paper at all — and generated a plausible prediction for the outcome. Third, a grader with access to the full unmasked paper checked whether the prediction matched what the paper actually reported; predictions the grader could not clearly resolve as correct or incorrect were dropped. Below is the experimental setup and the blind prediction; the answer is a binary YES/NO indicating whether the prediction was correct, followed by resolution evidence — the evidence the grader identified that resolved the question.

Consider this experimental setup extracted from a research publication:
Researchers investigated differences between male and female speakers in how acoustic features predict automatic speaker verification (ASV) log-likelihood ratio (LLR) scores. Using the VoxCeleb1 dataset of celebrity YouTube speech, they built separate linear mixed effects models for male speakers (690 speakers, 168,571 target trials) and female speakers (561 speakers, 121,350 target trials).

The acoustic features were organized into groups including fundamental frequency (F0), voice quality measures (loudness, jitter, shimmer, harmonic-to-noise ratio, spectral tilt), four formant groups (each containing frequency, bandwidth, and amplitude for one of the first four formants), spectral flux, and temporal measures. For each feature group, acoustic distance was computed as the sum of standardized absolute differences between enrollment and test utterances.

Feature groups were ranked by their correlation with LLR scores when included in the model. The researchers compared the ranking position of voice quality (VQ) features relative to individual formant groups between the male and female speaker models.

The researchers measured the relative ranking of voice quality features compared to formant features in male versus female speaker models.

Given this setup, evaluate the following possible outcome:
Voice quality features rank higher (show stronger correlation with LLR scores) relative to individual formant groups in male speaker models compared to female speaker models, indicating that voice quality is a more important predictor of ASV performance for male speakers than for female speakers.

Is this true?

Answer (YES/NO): YES